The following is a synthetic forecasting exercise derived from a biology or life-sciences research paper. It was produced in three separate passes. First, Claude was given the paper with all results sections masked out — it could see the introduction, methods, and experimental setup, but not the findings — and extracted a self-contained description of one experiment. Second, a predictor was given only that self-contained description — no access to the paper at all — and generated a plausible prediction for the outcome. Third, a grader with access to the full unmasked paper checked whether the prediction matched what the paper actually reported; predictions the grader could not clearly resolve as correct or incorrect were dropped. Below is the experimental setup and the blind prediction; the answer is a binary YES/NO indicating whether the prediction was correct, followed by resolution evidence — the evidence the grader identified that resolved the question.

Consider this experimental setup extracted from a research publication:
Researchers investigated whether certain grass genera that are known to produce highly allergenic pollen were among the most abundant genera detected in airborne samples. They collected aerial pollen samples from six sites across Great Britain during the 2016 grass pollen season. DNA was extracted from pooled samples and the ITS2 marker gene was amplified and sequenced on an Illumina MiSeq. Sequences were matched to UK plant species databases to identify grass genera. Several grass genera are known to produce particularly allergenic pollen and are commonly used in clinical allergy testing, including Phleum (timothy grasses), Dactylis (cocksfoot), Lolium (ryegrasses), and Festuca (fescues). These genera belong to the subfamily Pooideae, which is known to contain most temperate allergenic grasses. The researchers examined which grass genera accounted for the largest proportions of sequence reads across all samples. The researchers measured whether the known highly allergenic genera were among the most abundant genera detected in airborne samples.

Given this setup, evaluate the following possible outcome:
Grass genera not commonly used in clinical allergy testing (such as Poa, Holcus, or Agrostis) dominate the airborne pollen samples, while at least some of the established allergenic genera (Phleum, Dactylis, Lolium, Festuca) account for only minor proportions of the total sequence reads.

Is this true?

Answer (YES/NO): NO